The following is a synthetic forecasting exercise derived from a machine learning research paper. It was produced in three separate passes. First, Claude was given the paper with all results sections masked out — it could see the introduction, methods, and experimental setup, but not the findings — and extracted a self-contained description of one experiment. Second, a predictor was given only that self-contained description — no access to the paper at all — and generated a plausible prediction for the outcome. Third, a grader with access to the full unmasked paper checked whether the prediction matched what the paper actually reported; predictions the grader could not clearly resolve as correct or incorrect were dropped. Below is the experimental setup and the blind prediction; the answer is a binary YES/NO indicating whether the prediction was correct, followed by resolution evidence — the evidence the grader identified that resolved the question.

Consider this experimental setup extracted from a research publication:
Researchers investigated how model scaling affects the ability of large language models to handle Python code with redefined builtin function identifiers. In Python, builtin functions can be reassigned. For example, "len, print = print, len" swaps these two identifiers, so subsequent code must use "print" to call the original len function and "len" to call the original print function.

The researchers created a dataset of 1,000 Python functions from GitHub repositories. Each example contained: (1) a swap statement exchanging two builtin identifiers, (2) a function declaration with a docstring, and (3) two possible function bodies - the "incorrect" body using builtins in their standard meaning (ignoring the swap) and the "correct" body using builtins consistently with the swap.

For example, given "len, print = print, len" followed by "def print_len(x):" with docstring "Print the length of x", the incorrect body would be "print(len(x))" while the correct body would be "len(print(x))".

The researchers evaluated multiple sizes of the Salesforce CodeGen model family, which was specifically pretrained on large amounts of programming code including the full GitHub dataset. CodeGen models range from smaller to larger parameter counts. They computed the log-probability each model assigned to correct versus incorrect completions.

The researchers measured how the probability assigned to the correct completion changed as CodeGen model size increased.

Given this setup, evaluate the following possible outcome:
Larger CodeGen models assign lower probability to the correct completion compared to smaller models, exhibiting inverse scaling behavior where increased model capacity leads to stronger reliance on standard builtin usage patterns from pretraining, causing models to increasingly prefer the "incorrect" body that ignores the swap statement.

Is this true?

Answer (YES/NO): NO